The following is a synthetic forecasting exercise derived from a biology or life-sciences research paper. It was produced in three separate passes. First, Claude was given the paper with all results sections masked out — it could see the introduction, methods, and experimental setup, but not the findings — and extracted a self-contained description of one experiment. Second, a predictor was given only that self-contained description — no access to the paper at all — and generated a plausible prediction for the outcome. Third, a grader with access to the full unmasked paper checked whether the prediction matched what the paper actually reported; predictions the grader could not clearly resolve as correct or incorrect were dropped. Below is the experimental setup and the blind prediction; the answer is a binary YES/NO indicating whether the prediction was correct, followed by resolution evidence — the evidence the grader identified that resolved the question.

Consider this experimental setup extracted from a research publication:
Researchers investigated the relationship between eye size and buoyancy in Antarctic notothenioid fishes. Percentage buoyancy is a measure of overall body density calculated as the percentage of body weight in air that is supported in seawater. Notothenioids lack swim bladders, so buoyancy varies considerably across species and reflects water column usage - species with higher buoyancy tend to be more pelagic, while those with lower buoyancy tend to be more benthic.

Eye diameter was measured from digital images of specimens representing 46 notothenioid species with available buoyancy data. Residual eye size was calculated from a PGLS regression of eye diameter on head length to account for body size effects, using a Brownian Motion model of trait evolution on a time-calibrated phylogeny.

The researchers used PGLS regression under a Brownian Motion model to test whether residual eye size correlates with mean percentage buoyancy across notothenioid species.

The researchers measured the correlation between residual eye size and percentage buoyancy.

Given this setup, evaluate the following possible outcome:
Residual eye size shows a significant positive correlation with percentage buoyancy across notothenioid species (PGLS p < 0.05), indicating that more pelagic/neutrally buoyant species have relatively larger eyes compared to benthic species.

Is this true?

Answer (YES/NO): NO